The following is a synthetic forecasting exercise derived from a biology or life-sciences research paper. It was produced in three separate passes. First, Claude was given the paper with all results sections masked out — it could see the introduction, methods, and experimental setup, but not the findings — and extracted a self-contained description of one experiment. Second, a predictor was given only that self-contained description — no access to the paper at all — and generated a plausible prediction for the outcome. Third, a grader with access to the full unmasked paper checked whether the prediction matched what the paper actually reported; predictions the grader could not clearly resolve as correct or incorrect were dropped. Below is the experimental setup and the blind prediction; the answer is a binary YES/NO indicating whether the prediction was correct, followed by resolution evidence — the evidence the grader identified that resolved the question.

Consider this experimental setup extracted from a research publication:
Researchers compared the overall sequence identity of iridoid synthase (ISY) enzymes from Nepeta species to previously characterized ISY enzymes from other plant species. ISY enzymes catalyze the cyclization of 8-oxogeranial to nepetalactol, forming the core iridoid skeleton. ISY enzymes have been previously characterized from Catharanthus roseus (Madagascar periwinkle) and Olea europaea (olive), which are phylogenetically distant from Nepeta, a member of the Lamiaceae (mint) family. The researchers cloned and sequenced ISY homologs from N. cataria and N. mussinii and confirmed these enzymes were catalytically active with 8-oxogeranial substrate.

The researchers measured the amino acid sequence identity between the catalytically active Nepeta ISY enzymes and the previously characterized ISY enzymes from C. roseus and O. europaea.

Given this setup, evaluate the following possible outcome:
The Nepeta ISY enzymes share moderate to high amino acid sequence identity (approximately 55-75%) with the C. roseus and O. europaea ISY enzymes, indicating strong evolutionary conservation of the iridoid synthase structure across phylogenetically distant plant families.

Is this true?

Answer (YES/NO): NO